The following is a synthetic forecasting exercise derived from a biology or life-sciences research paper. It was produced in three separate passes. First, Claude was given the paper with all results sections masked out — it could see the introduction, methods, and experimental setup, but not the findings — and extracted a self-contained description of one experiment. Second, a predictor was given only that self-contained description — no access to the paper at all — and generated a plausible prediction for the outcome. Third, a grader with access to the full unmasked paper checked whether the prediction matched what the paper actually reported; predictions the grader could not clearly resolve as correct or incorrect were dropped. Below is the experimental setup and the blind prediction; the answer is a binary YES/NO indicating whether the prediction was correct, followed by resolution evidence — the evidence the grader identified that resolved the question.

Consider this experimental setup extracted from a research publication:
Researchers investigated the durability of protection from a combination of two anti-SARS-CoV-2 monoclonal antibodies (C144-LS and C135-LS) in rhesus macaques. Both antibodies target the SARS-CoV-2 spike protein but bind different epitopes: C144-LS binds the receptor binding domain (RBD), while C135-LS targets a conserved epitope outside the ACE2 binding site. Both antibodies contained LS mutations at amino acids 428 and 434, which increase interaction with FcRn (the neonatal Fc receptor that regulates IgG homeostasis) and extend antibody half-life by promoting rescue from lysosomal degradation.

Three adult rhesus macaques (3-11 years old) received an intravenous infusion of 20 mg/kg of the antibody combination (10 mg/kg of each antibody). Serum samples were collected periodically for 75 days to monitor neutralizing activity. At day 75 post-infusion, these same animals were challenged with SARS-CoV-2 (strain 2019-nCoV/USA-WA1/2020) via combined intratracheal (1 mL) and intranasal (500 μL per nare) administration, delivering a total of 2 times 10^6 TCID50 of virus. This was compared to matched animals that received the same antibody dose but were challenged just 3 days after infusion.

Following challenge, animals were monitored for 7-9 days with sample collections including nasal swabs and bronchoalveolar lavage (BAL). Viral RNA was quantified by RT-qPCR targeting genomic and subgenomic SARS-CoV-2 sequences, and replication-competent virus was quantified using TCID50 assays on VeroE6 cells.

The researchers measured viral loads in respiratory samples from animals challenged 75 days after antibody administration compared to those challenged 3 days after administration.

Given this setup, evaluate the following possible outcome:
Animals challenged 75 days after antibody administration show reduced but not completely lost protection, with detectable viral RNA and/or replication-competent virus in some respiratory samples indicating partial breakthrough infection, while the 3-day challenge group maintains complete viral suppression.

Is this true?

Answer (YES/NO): NO